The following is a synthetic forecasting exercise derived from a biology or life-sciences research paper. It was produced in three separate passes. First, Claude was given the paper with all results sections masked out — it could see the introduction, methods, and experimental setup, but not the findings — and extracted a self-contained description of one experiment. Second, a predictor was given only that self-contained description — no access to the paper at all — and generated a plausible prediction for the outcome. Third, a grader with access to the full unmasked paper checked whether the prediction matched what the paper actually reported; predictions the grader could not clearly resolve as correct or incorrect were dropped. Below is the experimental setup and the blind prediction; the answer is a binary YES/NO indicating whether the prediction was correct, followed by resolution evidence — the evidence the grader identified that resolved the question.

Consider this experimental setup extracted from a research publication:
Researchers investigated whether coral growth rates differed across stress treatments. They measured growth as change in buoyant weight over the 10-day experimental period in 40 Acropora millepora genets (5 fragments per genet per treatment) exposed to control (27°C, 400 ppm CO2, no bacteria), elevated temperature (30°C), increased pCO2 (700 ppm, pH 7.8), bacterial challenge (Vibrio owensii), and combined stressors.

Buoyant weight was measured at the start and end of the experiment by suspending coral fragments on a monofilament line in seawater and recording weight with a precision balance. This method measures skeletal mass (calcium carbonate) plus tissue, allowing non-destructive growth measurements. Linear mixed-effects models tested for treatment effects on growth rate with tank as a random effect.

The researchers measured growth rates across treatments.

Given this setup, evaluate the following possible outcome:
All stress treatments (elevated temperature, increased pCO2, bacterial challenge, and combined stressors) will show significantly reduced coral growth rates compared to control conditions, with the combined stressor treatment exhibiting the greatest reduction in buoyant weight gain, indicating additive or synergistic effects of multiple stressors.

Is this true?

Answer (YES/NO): NO